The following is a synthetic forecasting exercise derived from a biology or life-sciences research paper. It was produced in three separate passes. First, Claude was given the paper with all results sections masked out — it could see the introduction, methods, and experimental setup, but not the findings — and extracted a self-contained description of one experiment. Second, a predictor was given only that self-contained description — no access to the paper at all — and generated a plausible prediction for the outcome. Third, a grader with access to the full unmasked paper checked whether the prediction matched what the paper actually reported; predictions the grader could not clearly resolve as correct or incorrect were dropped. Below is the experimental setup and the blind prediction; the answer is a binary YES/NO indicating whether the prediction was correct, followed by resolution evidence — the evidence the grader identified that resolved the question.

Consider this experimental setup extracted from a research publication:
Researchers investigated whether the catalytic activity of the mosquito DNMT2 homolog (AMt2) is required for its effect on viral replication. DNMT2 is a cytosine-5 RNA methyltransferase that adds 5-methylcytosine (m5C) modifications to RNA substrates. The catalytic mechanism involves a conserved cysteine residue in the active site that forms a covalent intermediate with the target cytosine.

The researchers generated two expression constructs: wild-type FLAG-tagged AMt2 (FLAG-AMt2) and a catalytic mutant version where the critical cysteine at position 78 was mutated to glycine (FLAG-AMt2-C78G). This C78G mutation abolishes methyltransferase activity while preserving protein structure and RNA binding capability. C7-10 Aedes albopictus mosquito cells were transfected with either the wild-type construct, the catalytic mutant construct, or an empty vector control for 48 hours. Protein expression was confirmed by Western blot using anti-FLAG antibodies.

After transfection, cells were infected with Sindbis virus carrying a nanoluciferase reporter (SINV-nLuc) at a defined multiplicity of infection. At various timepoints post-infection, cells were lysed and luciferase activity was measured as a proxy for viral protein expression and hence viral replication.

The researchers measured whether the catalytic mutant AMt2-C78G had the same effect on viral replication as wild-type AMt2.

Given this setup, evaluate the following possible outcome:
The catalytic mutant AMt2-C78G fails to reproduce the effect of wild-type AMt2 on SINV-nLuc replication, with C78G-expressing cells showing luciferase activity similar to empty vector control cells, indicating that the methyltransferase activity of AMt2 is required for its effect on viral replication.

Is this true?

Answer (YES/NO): YES